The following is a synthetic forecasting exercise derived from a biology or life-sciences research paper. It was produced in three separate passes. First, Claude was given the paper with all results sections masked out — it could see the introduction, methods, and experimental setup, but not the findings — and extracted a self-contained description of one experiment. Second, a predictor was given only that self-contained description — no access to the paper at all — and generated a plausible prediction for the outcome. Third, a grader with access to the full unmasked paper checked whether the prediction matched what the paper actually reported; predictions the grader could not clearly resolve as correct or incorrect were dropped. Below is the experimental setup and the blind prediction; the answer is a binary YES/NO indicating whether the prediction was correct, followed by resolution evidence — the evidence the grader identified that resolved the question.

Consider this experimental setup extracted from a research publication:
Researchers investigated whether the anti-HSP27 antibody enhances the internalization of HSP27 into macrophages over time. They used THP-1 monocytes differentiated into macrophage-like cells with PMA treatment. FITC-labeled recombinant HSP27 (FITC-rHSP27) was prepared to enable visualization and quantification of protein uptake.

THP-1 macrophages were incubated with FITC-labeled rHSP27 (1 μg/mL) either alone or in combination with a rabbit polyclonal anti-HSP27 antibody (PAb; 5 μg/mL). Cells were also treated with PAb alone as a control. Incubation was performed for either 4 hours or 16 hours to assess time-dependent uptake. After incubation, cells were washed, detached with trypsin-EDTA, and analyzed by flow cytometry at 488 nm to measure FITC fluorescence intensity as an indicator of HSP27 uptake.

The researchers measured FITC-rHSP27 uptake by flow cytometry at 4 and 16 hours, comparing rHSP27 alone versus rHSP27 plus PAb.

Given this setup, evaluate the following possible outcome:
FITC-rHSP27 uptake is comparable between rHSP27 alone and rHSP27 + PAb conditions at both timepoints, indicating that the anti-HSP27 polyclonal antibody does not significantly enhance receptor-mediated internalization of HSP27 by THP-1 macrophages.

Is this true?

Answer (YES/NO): NO